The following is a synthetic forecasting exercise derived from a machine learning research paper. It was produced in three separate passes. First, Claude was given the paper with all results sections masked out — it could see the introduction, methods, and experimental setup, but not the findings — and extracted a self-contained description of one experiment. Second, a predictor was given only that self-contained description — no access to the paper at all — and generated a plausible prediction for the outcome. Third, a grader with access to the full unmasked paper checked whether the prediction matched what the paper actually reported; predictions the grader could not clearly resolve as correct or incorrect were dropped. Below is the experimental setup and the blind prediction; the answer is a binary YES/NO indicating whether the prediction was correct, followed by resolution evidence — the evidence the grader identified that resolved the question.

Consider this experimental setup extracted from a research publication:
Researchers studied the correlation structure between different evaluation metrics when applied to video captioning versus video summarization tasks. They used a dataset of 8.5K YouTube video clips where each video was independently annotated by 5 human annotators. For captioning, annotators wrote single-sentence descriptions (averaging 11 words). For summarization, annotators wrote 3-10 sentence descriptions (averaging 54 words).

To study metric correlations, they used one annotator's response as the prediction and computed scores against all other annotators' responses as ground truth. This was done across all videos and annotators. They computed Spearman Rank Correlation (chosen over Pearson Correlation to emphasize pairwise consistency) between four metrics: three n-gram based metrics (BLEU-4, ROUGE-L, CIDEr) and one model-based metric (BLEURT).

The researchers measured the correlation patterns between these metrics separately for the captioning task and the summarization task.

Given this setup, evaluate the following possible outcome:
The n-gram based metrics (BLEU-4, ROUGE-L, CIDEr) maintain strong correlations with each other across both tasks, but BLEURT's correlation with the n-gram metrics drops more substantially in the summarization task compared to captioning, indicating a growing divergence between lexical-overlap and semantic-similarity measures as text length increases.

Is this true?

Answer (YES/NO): NO